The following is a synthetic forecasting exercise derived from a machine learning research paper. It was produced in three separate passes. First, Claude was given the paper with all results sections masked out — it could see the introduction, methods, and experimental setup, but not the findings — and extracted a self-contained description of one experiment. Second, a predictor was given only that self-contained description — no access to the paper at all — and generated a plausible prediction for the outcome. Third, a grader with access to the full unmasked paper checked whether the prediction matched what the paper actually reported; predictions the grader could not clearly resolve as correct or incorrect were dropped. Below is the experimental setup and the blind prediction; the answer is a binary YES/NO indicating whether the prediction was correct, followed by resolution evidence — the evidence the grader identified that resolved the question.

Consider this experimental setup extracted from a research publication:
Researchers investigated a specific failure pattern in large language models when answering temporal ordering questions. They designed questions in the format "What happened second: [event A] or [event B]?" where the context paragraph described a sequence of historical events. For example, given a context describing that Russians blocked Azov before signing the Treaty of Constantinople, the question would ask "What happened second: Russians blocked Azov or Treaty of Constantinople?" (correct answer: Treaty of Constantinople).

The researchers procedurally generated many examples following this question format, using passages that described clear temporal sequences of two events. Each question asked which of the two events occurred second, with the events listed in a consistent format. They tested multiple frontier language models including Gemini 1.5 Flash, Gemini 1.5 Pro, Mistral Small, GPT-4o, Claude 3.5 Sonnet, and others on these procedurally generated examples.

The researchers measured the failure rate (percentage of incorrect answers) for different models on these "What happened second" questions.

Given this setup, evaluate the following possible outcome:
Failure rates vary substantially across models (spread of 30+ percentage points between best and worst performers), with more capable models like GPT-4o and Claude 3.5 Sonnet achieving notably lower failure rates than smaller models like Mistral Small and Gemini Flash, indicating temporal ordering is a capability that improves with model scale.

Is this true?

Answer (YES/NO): NO